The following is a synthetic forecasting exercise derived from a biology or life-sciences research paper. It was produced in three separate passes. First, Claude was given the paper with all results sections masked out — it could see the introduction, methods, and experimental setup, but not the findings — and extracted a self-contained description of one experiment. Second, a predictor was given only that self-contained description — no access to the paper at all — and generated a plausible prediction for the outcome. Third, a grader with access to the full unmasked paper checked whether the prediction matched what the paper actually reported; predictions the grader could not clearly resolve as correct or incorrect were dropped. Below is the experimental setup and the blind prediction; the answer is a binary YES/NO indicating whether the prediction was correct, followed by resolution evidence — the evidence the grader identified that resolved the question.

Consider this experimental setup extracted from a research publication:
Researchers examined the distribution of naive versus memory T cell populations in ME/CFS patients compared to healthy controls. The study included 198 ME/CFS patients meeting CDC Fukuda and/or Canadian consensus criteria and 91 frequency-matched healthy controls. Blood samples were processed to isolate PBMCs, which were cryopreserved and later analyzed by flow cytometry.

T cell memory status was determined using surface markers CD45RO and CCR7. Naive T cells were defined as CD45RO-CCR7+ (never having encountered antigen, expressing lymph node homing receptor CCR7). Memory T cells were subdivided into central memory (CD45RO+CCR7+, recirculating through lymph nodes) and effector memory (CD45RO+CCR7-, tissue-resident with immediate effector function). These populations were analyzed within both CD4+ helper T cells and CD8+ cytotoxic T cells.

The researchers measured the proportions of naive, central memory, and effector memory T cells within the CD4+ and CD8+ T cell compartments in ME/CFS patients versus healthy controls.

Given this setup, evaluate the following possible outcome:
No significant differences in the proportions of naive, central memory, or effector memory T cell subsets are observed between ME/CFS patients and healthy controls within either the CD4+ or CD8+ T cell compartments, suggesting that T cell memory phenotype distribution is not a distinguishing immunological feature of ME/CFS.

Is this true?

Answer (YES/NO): NO